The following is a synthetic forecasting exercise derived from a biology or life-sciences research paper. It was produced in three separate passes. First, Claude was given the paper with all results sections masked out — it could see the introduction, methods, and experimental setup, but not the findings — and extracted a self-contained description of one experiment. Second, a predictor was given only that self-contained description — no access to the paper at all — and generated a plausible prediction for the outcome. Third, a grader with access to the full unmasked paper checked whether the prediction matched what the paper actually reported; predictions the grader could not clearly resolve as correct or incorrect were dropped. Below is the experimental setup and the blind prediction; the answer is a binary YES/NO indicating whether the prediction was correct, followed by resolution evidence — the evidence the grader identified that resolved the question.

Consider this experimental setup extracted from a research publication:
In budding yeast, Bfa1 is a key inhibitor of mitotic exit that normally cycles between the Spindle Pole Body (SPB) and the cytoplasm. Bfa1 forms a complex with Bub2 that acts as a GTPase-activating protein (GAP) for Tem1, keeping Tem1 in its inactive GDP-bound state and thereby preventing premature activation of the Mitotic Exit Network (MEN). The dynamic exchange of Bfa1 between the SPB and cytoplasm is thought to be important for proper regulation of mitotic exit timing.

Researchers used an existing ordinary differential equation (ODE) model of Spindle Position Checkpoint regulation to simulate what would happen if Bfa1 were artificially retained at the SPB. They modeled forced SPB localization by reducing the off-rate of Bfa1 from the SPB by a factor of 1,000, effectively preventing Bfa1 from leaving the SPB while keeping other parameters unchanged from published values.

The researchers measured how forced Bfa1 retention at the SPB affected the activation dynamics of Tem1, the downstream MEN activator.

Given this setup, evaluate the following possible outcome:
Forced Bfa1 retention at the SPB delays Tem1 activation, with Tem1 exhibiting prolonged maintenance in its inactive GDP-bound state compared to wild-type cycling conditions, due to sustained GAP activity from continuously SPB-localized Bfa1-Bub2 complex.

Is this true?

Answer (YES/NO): YES